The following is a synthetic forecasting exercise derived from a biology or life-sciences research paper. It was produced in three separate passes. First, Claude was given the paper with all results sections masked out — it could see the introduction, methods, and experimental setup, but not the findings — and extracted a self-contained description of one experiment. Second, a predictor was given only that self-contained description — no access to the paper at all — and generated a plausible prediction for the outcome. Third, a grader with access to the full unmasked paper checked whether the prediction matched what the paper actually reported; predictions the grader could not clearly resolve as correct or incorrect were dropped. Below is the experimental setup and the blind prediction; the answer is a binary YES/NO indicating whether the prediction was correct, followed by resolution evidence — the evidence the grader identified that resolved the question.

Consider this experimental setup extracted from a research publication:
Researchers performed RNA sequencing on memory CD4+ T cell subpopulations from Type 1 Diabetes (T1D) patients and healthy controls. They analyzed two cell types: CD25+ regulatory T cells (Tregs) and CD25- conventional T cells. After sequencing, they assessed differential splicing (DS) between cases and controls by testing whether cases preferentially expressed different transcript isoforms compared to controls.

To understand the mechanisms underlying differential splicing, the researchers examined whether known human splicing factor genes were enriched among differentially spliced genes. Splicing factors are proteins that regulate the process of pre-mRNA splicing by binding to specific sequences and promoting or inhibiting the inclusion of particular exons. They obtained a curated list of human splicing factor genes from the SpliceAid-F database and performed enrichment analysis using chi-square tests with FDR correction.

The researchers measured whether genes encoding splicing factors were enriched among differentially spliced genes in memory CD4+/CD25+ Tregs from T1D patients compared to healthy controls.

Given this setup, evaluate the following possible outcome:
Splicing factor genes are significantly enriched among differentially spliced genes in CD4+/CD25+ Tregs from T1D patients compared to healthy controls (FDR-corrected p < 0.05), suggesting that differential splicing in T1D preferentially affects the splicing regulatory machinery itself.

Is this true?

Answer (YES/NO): YES